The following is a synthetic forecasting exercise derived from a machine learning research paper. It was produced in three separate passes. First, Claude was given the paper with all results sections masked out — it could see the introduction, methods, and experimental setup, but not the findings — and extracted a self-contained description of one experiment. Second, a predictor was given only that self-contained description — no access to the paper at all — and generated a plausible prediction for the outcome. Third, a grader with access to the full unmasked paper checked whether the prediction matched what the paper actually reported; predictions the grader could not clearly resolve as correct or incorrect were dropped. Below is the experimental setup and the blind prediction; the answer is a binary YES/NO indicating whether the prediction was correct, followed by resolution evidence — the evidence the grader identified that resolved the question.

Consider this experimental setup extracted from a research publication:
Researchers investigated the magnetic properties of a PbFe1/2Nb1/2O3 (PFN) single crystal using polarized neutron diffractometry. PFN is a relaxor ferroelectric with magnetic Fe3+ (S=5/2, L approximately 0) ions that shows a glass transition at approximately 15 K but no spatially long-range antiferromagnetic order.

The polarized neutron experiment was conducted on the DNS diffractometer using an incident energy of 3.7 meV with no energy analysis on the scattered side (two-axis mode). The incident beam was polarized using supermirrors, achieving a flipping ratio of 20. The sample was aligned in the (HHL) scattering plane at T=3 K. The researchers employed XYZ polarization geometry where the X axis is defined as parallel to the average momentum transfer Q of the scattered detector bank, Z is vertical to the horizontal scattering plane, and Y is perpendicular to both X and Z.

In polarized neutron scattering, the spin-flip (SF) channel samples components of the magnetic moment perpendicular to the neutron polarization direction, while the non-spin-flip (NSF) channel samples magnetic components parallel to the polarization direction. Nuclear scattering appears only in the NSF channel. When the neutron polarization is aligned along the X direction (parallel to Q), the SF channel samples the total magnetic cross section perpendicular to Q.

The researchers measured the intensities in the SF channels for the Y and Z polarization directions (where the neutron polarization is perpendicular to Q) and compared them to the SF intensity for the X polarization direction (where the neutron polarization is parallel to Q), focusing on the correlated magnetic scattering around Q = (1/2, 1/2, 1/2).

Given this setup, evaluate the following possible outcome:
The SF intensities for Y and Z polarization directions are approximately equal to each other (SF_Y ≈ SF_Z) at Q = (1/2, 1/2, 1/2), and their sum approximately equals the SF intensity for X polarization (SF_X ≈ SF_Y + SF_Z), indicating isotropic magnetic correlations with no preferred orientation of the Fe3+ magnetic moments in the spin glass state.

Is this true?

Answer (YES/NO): YES